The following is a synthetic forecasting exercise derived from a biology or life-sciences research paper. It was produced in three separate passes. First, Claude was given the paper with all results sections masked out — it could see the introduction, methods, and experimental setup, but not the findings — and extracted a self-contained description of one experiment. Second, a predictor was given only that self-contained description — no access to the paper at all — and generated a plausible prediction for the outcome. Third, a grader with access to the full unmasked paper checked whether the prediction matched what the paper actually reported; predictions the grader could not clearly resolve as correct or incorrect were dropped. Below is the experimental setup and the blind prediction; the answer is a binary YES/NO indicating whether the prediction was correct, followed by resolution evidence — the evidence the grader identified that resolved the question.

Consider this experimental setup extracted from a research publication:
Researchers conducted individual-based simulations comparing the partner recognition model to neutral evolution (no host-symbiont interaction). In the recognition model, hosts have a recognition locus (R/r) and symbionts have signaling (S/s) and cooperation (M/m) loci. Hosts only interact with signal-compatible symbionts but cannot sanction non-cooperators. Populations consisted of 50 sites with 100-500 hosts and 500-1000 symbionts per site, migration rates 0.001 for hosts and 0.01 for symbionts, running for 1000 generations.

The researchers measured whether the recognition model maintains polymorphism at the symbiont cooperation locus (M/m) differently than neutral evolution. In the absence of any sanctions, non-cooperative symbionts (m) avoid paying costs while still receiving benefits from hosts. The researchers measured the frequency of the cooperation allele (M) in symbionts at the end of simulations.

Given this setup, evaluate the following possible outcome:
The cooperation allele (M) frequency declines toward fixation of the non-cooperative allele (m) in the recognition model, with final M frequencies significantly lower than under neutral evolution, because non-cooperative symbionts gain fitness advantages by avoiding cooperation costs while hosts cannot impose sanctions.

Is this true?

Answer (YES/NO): YES